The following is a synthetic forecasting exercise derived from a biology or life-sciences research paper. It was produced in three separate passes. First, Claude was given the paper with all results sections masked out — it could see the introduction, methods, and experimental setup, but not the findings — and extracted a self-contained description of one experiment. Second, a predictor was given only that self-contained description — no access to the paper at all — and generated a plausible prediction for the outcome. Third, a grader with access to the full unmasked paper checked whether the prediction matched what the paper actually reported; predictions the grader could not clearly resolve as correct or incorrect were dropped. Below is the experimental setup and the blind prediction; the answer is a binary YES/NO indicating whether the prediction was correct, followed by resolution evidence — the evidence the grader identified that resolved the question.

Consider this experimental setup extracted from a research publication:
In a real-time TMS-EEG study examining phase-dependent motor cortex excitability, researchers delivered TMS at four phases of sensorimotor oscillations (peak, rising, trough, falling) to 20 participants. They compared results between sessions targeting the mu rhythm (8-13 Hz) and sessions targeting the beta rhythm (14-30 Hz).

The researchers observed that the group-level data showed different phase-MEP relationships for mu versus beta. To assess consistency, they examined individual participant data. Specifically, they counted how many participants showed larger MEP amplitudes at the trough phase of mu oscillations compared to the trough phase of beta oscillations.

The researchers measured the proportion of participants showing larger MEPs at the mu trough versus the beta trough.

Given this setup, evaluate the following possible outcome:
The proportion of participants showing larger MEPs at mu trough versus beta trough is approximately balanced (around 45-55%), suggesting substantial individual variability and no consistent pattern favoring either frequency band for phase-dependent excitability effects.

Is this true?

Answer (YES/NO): NO